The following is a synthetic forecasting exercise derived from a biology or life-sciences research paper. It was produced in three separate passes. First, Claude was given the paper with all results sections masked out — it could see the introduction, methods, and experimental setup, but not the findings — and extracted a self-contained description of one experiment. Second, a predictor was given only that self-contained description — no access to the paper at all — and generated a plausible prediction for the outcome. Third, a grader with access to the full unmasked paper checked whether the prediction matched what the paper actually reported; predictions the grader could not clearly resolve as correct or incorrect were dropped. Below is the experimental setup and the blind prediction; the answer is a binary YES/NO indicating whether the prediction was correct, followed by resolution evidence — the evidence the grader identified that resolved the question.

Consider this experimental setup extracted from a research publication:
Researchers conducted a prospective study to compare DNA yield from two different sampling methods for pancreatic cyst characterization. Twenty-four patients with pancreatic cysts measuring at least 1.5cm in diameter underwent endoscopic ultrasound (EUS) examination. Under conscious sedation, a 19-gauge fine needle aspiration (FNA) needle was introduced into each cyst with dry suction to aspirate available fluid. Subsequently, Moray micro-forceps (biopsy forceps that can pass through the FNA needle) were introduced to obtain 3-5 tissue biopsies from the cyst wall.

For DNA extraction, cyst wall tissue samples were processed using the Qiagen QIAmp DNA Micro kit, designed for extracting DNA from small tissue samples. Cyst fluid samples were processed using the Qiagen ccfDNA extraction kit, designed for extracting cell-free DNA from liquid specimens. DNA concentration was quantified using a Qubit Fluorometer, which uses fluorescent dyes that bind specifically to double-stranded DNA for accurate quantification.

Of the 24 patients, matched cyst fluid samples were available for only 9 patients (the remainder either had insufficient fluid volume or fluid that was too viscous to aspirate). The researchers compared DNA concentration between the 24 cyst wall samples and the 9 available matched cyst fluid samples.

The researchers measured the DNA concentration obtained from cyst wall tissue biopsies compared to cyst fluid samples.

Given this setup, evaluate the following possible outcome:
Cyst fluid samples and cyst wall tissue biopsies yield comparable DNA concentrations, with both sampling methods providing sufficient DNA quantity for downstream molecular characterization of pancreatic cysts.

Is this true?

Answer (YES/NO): NO